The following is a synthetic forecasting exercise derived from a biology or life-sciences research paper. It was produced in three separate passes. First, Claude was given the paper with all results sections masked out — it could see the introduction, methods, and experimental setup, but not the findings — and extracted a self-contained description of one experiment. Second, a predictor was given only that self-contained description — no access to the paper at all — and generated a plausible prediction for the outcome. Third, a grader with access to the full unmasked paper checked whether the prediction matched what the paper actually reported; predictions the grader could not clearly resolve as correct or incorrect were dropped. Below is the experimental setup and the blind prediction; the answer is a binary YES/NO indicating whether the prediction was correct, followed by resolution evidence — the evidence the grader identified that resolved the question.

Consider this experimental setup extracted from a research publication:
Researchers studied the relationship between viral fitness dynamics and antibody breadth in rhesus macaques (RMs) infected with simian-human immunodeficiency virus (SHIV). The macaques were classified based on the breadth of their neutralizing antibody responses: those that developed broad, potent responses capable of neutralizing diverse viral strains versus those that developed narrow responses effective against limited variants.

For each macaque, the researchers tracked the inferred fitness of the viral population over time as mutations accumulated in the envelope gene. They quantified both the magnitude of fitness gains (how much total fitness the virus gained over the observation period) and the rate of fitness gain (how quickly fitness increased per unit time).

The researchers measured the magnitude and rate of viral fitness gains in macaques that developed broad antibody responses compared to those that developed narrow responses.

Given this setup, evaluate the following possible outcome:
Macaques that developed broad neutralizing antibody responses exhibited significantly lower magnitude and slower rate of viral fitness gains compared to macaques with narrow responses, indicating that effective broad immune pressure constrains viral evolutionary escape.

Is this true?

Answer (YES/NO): NO